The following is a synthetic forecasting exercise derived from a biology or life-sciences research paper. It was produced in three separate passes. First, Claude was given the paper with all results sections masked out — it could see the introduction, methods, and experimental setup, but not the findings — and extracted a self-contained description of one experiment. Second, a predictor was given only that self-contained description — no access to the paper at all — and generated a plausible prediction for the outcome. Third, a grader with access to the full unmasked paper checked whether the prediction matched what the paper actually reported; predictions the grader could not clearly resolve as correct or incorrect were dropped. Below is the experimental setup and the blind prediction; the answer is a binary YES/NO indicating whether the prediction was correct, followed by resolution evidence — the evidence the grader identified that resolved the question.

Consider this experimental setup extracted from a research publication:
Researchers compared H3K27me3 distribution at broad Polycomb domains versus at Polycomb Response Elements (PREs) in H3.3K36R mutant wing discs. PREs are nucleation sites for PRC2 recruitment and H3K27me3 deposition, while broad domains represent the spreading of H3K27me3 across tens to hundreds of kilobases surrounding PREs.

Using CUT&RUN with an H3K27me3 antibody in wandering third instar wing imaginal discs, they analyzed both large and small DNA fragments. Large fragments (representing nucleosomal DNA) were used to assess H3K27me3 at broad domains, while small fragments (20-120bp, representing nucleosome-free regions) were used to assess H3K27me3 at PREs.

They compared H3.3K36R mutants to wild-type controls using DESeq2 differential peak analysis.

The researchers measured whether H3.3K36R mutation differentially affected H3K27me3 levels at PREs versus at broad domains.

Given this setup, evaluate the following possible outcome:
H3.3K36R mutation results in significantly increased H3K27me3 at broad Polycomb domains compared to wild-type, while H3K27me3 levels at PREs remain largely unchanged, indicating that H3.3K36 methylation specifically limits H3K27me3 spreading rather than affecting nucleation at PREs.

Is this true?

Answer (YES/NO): NO